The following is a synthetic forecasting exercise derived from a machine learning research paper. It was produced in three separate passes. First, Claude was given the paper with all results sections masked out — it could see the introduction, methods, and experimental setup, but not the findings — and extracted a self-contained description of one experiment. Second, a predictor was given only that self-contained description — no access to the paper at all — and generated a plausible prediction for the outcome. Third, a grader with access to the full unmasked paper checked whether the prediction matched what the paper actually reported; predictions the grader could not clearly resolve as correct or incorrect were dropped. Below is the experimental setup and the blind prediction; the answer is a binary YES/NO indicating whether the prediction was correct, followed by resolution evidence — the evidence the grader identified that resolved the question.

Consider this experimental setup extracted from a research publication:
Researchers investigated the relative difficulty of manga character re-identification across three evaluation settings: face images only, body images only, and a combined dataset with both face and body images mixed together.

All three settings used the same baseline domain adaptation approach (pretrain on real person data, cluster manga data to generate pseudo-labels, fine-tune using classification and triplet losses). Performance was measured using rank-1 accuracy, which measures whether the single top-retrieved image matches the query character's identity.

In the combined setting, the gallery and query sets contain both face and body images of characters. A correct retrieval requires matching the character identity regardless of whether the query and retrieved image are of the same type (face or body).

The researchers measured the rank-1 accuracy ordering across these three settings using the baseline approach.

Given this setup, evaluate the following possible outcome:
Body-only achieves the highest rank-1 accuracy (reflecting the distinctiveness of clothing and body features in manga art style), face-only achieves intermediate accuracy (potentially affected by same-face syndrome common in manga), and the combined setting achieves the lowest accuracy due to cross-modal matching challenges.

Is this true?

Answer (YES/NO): NO